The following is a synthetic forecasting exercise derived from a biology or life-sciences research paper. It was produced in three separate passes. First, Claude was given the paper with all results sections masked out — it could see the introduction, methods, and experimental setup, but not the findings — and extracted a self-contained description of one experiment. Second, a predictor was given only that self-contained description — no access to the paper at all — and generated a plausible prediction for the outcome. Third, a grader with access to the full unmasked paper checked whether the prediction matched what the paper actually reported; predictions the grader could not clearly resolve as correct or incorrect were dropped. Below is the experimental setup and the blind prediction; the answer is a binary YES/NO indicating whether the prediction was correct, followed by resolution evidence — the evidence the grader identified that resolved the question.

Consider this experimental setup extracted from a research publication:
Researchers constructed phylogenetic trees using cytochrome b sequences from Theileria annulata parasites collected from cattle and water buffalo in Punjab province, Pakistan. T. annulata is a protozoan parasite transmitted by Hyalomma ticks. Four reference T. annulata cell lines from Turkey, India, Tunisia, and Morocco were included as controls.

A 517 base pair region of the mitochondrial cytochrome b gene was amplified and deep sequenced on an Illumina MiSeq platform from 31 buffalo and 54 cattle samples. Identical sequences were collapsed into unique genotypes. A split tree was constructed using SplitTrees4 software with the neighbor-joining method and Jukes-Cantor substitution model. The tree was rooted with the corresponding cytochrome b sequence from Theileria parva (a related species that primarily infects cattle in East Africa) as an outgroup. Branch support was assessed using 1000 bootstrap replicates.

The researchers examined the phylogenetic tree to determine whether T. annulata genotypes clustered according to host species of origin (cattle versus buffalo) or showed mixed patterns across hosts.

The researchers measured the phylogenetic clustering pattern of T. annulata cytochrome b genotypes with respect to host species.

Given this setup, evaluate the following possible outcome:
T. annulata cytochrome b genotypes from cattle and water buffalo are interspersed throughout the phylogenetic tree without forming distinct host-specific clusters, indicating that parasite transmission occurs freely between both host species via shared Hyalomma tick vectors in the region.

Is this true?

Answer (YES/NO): YES